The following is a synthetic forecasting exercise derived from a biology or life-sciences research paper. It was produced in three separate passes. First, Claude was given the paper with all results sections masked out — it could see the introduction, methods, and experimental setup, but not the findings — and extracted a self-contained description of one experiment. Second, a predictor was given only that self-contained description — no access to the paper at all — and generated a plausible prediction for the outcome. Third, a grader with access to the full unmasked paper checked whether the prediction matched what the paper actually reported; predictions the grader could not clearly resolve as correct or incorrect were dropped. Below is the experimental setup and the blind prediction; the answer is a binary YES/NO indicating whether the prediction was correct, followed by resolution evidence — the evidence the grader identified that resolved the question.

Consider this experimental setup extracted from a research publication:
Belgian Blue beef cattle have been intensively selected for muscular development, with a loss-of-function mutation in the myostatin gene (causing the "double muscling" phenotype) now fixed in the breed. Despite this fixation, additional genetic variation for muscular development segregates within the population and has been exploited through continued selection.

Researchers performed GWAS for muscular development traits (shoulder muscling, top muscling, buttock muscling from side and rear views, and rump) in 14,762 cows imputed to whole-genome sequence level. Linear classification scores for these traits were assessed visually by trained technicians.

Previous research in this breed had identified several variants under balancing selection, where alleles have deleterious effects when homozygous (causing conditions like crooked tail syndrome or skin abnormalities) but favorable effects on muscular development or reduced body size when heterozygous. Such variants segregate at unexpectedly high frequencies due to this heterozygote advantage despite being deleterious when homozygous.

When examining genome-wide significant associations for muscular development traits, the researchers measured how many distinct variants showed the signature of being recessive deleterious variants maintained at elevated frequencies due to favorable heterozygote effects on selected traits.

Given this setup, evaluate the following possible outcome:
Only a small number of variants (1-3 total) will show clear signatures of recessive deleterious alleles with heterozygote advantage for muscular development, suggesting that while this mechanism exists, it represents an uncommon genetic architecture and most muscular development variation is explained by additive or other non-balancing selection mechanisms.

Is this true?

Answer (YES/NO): NO